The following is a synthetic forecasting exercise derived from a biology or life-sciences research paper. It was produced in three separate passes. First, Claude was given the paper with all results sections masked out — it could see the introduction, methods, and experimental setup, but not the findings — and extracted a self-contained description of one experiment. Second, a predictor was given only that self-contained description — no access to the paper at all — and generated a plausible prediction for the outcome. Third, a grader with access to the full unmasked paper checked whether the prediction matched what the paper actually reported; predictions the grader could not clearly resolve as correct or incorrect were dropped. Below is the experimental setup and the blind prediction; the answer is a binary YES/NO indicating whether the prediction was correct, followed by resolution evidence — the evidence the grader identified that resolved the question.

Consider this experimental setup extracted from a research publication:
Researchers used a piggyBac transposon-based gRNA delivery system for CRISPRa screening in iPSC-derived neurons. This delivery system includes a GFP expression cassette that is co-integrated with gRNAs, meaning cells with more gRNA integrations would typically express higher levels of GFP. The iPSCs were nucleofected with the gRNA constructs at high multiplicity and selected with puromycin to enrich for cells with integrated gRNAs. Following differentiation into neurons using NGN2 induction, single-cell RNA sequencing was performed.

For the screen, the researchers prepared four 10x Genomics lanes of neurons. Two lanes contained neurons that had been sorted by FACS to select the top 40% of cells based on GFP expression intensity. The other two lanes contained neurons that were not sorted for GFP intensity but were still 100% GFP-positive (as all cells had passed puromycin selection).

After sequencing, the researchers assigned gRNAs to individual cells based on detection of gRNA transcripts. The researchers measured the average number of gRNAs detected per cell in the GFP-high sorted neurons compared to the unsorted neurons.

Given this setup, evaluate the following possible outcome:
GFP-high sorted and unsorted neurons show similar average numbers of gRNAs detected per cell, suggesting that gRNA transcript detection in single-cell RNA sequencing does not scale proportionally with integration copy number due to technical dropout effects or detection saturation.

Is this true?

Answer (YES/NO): NO